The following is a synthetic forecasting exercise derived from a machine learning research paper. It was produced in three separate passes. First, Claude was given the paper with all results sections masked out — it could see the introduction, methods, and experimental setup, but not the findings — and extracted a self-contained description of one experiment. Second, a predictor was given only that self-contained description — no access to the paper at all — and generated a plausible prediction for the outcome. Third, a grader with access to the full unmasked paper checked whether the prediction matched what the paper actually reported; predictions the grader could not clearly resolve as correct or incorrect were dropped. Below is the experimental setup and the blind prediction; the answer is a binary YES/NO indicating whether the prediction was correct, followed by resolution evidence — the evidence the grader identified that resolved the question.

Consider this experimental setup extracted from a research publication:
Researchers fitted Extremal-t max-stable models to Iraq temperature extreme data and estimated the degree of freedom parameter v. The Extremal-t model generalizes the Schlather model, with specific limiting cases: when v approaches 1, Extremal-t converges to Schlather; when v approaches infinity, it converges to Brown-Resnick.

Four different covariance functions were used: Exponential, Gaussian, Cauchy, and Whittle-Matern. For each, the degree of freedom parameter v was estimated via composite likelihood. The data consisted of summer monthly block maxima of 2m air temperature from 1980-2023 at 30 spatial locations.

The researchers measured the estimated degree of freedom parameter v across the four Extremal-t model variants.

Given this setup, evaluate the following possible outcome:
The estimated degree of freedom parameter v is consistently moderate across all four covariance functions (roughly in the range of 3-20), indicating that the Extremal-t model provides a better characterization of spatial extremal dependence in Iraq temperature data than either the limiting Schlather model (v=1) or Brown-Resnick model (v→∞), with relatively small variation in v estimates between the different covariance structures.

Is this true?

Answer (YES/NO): NO